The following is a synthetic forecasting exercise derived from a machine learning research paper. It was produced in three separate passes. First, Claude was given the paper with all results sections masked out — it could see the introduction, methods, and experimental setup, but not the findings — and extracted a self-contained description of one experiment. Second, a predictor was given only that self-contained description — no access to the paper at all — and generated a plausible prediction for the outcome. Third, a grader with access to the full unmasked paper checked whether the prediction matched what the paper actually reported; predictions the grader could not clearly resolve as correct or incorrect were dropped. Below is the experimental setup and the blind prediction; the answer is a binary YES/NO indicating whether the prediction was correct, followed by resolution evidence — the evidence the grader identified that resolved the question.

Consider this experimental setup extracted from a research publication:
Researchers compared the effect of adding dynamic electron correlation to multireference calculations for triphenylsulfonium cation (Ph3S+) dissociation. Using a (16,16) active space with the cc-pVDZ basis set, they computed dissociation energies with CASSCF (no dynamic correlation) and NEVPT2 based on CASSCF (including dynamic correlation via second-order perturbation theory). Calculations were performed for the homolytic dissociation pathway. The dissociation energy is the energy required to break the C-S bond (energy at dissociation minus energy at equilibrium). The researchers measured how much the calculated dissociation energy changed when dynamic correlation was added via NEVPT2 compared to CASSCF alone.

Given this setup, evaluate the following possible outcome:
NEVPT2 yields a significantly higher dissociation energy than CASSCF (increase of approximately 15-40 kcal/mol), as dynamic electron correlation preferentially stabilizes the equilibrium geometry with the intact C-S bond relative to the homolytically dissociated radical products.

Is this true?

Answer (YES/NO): NO